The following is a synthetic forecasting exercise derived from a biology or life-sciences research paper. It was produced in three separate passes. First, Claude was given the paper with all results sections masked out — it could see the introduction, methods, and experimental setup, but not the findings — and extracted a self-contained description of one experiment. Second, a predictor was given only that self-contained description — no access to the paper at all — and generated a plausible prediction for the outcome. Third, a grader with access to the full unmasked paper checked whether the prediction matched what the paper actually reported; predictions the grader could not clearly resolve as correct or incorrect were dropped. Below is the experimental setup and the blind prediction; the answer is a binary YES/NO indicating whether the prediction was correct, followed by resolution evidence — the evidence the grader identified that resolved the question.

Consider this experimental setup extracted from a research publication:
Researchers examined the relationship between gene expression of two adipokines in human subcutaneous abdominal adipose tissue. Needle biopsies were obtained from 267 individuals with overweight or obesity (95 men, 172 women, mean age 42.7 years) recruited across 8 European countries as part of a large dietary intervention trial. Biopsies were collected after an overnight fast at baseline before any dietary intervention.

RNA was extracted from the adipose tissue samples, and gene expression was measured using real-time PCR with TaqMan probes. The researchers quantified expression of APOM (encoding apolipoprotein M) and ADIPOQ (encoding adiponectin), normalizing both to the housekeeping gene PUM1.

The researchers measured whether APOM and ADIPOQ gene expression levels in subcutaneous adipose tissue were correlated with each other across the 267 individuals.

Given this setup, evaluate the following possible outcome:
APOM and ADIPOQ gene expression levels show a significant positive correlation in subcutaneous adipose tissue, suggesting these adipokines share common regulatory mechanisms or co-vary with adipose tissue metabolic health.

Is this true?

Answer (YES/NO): YES